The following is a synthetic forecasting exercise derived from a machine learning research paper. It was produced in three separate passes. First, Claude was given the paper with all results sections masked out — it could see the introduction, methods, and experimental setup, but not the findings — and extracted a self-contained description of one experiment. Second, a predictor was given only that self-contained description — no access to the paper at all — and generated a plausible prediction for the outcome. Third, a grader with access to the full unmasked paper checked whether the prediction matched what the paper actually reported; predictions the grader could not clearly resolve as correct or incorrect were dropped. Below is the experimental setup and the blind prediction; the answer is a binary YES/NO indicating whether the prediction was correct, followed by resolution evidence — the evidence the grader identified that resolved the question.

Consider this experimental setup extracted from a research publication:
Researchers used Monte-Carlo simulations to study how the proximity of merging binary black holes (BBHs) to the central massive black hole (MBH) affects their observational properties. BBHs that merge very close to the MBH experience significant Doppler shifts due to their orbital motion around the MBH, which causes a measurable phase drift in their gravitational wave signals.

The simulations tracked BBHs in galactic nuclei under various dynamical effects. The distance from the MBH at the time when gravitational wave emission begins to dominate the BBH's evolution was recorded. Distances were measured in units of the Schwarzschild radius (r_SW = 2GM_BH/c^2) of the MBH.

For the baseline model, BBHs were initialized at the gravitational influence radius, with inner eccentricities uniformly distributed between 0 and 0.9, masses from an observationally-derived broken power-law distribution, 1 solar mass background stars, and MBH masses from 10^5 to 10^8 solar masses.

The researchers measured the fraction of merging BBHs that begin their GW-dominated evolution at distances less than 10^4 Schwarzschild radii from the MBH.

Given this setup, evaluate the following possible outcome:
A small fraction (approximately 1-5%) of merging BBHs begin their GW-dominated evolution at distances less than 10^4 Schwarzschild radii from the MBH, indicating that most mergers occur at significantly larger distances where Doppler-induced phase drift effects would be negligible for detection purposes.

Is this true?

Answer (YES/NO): YES